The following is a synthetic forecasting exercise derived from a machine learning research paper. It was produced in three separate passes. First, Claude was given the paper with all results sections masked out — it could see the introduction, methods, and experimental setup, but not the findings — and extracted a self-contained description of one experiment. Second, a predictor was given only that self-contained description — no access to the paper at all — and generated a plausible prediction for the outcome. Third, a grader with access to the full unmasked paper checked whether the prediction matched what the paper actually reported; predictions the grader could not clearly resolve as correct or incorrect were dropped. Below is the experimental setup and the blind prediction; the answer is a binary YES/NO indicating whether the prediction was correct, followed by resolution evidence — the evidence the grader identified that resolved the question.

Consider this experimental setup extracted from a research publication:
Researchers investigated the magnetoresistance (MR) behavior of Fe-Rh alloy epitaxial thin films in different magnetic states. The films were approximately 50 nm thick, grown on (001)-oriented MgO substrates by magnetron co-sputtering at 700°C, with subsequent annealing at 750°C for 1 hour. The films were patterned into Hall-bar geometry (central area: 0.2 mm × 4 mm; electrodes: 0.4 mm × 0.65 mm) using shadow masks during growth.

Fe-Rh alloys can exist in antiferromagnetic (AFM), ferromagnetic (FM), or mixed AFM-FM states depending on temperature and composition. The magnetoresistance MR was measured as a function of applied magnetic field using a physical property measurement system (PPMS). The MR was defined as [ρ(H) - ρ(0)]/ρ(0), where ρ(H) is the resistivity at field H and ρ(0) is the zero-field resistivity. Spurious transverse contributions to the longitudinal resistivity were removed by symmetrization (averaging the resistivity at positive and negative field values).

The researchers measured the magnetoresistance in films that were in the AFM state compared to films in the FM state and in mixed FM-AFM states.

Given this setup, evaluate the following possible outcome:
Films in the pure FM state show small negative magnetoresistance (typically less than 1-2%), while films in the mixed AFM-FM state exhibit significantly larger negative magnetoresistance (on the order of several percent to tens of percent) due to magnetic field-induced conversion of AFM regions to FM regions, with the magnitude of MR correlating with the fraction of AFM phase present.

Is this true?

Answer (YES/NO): NO